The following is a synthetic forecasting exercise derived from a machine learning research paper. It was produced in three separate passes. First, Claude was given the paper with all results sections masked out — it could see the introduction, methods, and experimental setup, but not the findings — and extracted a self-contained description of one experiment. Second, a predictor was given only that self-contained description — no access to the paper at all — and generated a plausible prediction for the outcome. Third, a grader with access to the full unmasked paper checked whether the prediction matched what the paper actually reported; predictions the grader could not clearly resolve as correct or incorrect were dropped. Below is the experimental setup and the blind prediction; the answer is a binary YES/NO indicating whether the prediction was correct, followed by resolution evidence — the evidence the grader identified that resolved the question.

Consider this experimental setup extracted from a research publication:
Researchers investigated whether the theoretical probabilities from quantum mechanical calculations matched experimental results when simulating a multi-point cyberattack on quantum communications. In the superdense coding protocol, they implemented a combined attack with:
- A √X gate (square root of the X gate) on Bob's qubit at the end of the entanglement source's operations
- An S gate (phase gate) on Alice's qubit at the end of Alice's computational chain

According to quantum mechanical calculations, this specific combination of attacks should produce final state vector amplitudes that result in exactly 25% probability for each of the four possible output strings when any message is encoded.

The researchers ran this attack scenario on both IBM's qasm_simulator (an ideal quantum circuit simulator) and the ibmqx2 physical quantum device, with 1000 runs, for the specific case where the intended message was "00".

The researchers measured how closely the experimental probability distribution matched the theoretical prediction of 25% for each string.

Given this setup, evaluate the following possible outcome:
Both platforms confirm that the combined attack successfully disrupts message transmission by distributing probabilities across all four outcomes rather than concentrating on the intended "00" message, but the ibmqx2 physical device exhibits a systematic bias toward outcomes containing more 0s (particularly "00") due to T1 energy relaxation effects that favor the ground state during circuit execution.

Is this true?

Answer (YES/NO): NO